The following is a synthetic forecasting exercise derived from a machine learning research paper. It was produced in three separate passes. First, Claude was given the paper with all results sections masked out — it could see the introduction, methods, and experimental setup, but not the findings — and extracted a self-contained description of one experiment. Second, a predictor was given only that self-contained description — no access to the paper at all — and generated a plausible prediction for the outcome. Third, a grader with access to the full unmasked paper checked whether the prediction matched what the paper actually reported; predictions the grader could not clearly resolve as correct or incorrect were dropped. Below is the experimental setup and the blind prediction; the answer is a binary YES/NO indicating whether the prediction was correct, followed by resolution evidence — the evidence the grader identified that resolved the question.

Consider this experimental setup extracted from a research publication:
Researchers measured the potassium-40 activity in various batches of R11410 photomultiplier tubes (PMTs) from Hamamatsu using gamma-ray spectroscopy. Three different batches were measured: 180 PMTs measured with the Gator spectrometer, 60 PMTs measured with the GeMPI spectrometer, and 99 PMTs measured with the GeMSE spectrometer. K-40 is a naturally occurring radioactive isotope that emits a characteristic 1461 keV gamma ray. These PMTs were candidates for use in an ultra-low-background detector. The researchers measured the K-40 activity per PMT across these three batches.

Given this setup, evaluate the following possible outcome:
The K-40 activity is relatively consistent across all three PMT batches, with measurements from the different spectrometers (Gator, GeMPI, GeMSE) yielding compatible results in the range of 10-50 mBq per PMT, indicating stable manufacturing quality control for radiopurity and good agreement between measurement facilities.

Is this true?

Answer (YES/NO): NO